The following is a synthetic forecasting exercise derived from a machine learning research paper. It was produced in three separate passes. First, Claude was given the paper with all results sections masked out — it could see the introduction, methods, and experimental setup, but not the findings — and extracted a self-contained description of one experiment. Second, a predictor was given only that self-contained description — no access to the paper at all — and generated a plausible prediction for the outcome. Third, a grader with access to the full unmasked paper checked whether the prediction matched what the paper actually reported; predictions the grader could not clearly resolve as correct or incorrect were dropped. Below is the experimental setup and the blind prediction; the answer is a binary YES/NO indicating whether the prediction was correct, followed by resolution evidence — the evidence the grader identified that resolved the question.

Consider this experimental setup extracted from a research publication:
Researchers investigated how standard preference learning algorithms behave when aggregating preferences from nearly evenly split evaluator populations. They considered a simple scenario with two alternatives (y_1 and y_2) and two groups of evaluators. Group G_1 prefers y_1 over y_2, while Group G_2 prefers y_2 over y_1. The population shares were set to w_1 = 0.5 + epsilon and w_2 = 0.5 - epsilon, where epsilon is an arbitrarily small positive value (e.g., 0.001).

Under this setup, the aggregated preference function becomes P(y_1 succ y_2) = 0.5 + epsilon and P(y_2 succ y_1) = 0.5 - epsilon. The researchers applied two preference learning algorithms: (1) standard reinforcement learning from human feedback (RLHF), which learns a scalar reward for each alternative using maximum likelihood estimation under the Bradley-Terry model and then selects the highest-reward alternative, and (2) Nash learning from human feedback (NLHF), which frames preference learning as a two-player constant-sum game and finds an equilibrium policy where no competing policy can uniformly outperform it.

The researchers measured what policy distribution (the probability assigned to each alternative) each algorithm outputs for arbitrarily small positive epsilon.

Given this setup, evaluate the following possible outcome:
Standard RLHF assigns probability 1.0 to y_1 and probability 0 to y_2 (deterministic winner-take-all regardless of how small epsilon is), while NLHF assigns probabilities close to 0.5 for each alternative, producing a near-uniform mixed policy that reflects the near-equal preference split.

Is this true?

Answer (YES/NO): NO